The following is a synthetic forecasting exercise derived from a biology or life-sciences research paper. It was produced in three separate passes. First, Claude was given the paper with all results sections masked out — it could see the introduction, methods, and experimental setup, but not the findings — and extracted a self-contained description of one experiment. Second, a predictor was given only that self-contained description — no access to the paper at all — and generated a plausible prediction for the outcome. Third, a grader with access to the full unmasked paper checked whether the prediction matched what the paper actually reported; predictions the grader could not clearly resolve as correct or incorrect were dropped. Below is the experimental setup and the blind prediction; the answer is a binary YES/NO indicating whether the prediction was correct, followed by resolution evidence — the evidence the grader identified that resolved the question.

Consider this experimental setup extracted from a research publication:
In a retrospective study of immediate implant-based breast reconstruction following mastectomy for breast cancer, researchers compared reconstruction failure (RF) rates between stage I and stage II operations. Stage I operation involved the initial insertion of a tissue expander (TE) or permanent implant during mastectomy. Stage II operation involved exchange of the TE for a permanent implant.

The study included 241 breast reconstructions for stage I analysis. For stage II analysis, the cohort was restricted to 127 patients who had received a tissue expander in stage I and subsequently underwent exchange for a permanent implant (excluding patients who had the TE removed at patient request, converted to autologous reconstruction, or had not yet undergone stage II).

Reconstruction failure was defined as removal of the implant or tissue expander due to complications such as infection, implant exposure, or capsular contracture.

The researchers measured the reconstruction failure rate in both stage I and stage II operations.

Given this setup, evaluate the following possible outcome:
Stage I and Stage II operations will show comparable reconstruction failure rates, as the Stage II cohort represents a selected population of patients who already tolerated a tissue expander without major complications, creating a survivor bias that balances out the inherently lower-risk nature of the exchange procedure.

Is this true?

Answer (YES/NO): YES